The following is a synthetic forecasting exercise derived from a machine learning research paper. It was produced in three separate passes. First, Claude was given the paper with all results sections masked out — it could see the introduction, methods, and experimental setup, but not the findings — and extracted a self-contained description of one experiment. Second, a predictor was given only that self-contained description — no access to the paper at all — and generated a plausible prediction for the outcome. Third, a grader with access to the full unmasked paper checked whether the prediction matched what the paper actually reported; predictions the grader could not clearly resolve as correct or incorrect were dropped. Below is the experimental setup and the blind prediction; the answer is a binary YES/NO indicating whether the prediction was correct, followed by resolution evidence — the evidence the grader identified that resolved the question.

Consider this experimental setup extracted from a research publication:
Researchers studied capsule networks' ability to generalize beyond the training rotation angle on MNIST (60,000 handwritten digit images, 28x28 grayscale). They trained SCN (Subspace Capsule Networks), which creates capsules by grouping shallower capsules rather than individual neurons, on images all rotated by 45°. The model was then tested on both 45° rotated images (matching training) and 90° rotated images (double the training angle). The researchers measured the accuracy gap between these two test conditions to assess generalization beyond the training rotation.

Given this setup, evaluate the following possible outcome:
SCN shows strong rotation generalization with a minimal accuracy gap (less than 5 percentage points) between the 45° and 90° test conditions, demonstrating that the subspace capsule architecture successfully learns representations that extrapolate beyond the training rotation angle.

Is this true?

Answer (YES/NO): NO